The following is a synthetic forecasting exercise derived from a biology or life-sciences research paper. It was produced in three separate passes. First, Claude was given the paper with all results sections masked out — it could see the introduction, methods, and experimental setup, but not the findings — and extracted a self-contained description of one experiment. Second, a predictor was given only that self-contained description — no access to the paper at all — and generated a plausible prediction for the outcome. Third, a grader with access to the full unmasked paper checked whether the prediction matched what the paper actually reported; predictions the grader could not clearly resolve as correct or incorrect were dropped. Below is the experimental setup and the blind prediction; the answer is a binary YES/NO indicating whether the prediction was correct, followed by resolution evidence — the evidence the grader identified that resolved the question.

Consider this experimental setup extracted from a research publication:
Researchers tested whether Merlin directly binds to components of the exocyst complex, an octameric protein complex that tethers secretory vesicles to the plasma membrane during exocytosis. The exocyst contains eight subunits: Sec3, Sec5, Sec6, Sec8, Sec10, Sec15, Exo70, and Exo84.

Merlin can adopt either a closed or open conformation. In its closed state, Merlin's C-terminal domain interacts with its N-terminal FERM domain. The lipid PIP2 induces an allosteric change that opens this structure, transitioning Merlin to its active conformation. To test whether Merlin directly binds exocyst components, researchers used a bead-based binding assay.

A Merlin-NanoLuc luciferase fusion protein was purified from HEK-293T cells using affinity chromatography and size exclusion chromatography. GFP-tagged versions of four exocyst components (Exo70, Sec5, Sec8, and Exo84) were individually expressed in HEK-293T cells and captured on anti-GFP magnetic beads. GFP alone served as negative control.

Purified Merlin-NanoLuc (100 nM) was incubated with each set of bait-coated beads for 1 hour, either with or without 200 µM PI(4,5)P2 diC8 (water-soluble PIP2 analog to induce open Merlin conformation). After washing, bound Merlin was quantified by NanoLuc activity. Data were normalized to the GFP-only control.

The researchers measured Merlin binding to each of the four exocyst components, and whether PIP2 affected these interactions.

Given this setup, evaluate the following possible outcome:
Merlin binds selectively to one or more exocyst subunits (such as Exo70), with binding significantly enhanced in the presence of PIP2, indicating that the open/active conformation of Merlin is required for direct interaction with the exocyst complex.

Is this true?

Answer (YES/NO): NO